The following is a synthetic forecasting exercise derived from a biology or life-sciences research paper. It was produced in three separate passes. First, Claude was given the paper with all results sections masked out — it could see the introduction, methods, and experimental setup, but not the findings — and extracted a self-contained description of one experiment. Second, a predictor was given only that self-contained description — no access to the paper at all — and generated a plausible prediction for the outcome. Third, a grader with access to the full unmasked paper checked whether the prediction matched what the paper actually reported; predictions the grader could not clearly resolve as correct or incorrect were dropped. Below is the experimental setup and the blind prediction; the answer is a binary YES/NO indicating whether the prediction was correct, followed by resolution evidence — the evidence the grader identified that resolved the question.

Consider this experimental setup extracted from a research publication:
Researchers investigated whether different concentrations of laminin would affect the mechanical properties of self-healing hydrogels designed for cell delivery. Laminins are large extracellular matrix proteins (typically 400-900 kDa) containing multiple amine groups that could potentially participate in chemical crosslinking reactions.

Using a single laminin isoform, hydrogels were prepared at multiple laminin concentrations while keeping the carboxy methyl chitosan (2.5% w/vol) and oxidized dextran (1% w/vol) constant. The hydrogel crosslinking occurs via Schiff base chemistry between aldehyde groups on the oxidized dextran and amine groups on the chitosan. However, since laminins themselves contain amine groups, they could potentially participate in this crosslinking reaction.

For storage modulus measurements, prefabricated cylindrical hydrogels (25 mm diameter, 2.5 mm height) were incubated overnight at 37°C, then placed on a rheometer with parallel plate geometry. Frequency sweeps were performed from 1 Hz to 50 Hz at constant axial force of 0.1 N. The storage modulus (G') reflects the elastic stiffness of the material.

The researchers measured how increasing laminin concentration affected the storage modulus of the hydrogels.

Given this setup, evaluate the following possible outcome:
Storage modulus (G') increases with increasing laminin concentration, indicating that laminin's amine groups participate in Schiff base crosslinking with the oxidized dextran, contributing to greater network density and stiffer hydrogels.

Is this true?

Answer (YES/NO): NO